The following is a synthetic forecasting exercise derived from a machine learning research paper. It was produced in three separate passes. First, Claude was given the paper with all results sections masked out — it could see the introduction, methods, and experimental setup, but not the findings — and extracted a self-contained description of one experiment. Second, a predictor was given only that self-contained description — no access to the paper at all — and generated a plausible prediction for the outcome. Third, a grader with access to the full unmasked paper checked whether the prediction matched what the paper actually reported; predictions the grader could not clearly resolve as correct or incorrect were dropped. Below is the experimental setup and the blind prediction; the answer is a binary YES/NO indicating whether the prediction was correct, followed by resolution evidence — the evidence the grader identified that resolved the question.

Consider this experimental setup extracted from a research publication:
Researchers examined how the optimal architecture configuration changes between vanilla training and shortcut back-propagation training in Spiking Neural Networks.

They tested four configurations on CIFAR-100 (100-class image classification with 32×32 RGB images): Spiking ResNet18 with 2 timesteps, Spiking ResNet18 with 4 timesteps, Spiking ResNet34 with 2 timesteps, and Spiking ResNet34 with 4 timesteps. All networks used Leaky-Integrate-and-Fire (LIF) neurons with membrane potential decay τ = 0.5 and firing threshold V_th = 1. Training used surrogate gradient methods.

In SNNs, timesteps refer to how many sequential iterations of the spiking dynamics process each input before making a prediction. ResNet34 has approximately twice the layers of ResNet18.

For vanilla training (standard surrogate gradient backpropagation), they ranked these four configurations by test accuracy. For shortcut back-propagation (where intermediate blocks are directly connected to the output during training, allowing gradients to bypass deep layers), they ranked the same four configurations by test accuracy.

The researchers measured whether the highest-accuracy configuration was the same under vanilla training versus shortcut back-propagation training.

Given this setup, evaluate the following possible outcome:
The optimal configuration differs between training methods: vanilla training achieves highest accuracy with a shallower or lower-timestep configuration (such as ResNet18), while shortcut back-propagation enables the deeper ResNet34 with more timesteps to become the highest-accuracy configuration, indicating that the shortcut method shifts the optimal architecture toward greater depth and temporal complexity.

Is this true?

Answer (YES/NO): NO